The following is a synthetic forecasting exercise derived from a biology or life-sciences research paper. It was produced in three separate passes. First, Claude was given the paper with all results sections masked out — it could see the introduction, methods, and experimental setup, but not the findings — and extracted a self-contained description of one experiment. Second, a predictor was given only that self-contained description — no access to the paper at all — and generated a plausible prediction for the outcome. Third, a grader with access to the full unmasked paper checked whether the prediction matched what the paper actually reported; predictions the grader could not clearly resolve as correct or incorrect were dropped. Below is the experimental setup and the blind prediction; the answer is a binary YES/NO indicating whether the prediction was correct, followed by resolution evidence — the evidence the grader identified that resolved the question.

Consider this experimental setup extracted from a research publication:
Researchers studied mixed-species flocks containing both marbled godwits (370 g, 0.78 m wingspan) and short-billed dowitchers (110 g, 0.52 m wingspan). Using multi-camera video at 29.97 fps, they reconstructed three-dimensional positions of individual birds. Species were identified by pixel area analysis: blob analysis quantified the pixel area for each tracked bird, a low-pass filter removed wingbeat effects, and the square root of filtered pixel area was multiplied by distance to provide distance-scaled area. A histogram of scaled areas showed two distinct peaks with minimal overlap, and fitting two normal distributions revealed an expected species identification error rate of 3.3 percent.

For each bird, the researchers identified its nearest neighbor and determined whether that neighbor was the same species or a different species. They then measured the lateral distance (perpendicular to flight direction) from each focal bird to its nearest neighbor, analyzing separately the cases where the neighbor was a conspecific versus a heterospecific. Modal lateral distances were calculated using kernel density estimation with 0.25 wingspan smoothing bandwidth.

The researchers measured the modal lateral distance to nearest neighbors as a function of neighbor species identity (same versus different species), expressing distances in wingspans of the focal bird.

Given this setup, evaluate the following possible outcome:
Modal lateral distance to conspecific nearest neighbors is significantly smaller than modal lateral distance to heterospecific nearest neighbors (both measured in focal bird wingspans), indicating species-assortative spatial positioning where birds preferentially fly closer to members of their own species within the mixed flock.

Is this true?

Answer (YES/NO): NO